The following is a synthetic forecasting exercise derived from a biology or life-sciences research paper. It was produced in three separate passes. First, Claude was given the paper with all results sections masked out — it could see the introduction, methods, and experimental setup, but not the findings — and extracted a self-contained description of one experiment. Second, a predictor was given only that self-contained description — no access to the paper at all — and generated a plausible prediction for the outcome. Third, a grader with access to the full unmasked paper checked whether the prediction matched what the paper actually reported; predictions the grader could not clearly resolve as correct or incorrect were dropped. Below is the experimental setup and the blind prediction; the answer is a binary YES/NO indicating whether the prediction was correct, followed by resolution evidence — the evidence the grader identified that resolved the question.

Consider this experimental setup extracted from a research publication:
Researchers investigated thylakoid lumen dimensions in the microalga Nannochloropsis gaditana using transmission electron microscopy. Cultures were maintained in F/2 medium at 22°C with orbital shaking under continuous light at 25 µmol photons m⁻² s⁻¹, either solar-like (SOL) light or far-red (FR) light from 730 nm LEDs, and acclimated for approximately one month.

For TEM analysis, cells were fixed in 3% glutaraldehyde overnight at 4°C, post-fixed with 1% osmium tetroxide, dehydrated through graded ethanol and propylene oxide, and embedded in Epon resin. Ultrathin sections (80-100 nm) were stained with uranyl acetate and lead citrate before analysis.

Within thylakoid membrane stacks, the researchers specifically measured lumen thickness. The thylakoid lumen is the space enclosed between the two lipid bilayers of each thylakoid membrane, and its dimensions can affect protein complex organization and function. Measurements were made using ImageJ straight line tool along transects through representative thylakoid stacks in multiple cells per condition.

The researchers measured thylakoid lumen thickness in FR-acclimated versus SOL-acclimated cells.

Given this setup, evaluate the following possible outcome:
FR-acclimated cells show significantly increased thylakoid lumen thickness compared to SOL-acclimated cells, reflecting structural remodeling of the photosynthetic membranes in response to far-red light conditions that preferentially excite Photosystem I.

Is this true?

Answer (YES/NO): NO